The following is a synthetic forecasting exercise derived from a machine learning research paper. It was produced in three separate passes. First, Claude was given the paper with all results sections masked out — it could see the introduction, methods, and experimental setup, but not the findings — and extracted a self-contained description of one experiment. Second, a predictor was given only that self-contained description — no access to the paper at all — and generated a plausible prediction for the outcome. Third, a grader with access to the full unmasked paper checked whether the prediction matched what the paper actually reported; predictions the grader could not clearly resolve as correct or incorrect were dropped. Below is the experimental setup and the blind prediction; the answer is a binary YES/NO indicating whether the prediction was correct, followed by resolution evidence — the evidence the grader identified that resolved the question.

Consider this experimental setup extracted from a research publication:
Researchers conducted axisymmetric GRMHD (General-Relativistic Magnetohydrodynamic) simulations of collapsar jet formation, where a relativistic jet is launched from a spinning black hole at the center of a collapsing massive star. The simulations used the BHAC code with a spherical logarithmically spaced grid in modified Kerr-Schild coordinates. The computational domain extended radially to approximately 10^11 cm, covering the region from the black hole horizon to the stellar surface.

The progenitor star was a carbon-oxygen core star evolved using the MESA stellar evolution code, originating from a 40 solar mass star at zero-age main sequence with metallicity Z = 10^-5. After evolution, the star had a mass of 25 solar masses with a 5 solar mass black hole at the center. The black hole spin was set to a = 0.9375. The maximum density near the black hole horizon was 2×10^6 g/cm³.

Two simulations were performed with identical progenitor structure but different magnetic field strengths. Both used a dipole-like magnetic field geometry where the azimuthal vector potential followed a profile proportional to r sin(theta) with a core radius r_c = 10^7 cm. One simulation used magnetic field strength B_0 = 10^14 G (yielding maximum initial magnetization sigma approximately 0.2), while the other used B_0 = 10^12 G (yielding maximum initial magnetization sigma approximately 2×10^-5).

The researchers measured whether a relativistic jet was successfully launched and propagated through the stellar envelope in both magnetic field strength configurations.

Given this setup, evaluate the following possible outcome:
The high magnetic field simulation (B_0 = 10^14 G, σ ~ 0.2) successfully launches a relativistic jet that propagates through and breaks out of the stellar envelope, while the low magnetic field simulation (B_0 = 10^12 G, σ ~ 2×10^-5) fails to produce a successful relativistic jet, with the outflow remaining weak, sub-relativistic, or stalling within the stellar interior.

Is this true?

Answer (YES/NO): NO